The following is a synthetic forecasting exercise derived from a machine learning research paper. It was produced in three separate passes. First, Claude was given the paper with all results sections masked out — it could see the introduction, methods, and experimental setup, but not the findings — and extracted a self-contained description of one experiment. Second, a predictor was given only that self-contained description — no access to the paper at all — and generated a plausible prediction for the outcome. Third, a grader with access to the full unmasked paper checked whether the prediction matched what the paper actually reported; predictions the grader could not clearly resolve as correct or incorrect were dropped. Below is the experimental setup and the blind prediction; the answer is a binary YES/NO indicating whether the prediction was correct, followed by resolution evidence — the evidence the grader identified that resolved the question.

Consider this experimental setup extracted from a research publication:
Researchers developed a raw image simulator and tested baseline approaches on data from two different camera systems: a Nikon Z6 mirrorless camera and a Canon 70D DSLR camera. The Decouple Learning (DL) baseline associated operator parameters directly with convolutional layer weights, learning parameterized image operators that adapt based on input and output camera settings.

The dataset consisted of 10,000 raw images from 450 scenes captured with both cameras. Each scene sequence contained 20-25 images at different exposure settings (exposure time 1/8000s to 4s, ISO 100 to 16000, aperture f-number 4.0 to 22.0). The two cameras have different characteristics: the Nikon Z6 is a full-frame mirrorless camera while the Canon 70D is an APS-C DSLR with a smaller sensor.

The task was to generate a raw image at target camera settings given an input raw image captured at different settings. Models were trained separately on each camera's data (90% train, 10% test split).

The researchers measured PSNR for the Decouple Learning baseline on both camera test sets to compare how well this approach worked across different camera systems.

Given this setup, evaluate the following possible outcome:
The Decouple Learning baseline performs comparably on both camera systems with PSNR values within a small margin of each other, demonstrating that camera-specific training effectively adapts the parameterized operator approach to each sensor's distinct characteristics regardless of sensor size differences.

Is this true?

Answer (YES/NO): NO